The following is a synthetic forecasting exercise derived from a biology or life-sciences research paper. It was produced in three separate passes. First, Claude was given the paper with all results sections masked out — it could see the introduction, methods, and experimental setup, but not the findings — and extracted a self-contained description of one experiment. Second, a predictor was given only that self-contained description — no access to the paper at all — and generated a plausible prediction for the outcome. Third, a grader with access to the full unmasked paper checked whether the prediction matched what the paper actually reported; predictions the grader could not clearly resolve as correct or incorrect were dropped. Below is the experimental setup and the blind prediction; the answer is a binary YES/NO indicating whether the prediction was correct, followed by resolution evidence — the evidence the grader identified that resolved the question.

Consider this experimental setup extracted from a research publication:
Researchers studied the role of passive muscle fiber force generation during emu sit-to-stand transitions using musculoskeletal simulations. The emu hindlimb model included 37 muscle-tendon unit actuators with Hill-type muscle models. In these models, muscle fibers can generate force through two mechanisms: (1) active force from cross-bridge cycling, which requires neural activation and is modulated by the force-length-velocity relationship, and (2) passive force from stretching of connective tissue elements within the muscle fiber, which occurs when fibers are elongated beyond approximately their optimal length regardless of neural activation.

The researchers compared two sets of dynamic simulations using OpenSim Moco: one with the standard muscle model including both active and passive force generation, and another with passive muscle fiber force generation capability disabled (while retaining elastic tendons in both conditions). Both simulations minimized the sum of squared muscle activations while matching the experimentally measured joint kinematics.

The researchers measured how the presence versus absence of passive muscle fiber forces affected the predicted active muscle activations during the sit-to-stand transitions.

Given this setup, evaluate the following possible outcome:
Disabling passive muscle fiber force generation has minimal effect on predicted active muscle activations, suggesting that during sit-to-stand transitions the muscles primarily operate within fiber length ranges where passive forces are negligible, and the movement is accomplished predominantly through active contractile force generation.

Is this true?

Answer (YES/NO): YES